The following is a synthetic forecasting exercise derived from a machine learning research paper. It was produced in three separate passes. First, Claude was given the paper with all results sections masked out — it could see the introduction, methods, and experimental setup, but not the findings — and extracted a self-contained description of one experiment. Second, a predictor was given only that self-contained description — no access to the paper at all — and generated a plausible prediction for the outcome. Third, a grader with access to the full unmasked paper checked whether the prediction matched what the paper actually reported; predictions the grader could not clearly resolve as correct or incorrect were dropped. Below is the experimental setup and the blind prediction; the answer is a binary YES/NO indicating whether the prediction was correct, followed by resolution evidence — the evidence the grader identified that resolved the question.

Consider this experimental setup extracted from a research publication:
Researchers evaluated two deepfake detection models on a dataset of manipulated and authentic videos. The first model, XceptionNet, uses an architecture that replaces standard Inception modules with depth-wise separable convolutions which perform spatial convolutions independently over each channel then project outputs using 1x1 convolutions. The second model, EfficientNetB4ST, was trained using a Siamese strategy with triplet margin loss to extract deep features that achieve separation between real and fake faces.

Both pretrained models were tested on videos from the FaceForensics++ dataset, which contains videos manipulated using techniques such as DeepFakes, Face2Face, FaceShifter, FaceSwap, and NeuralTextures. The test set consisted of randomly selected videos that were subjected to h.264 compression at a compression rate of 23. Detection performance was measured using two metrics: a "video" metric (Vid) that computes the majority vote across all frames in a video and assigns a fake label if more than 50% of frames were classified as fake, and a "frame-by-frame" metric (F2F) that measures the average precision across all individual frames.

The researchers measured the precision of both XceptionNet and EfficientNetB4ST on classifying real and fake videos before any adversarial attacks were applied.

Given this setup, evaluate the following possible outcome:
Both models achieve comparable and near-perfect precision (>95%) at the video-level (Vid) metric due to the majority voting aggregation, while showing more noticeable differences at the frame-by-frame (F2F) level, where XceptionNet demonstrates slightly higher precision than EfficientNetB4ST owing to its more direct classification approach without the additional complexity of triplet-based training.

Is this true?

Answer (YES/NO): YES